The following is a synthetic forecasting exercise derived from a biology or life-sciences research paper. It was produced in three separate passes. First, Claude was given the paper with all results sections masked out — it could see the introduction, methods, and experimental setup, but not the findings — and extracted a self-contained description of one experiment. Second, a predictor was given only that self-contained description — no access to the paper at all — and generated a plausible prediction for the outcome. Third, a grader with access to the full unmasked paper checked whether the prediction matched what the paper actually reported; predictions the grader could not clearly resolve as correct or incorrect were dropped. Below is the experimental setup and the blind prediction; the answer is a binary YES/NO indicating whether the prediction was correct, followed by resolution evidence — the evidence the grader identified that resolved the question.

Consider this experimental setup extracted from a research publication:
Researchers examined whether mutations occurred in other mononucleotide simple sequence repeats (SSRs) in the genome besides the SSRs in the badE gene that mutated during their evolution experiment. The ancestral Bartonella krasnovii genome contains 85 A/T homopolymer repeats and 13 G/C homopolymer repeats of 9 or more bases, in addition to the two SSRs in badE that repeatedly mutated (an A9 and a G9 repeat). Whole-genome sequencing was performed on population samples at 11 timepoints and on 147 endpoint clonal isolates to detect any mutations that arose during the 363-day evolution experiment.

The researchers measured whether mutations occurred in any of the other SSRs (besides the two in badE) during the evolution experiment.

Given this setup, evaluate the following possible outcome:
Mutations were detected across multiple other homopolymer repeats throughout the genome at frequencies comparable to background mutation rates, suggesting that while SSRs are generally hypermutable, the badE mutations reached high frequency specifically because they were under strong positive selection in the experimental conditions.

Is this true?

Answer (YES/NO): NO